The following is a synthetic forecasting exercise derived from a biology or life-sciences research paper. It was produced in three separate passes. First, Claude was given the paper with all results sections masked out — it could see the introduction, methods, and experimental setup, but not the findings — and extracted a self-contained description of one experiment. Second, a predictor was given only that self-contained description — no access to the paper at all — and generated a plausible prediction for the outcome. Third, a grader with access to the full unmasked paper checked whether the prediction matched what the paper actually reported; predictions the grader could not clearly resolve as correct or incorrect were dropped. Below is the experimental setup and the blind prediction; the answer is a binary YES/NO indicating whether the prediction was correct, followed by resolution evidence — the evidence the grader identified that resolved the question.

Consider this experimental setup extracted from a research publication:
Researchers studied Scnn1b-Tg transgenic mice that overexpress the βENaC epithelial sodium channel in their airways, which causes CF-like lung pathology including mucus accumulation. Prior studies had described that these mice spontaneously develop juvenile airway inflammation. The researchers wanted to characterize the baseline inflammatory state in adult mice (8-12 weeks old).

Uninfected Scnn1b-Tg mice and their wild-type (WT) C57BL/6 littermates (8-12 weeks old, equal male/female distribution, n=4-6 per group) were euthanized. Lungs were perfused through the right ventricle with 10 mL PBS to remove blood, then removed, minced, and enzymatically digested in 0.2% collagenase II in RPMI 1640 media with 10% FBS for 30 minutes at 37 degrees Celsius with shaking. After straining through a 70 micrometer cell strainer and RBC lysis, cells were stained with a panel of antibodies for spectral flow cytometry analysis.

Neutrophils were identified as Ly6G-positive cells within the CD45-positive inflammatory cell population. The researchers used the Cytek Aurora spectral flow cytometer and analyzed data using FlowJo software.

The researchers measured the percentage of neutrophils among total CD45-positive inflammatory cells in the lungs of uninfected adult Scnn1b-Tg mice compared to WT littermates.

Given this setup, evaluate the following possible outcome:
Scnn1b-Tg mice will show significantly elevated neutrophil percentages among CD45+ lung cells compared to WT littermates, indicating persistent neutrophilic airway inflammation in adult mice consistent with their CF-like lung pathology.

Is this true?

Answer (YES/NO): NO